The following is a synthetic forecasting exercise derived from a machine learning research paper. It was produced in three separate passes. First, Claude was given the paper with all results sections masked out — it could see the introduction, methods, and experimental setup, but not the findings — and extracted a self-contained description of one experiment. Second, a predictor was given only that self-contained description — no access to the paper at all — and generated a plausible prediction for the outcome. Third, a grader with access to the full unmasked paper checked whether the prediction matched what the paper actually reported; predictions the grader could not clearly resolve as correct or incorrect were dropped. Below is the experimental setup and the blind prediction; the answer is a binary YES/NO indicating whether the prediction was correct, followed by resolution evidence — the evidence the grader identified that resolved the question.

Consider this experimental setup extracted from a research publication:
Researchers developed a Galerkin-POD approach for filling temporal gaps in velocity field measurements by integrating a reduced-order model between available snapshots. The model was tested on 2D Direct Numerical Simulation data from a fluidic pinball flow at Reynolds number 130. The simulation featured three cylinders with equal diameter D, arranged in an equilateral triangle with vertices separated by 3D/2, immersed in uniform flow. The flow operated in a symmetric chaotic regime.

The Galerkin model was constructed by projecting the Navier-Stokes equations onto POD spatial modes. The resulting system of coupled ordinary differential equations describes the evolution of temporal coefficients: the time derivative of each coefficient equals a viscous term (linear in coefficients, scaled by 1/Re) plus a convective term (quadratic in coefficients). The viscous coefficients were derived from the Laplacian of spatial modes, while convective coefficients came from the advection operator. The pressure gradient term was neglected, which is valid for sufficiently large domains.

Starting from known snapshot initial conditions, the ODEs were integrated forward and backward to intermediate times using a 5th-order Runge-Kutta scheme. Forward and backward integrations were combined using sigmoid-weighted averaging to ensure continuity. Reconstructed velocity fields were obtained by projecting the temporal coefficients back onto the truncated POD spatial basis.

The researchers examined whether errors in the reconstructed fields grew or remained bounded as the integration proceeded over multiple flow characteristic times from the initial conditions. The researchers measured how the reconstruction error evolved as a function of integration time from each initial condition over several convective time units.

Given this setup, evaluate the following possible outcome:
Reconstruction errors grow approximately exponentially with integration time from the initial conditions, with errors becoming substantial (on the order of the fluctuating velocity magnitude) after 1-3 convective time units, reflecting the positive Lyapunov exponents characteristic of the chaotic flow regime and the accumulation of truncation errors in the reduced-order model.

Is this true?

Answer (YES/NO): NO